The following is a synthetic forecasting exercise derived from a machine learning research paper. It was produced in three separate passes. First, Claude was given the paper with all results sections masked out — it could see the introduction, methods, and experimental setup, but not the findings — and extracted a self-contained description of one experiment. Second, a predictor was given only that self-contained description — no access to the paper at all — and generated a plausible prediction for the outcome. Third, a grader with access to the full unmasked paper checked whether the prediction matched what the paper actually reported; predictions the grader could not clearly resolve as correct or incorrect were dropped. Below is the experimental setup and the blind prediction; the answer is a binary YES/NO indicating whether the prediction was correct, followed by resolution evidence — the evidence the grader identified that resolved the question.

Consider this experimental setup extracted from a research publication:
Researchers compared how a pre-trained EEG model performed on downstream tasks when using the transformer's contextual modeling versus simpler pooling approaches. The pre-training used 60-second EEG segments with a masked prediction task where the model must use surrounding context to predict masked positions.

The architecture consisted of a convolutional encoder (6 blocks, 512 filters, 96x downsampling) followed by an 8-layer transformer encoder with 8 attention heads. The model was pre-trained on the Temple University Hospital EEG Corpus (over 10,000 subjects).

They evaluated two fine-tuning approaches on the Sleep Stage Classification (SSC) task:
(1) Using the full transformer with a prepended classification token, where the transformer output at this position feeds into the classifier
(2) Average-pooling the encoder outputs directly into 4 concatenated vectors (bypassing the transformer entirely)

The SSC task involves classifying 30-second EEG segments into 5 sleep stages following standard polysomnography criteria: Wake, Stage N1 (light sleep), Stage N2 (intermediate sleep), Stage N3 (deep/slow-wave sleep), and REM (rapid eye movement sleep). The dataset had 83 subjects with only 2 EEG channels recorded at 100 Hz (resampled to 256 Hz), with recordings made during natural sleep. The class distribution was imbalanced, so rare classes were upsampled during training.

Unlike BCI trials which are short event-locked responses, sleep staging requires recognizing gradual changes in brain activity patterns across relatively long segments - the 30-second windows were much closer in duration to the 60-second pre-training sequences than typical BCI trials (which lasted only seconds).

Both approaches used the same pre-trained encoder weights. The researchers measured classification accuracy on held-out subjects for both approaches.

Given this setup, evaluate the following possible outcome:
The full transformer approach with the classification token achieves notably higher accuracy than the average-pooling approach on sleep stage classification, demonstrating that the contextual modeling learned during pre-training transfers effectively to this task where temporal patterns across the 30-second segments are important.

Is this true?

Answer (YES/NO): NO